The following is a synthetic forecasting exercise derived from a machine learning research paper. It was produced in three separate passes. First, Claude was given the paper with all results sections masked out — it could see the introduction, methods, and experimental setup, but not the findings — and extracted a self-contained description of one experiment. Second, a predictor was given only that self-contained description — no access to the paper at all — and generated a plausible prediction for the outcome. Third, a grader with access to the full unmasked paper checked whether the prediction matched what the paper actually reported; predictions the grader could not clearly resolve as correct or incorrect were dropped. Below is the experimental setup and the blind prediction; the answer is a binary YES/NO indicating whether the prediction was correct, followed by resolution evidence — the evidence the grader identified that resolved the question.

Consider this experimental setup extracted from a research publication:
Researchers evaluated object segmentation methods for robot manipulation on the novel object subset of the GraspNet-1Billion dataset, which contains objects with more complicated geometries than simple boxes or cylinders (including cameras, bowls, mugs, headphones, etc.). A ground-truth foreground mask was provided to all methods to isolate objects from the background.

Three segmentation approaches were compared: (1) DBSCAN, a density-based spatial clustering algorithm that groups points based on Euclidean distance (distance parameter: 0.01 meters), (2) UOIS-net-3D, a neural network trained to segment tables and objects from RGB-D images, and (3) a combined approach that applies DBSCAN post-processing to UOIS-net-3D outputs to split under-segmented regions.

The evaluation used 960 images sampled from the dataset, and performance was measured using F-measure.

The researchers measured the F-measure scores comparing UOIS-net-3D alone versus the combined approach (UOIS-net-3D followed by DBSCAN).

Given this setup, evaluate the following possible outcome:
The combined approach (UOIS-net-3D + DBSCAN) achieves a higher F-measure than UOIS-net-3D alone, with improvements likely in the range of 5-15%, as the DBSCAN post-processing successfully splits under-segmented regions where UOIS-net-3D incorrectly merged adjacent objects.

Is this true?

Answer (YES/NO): NO